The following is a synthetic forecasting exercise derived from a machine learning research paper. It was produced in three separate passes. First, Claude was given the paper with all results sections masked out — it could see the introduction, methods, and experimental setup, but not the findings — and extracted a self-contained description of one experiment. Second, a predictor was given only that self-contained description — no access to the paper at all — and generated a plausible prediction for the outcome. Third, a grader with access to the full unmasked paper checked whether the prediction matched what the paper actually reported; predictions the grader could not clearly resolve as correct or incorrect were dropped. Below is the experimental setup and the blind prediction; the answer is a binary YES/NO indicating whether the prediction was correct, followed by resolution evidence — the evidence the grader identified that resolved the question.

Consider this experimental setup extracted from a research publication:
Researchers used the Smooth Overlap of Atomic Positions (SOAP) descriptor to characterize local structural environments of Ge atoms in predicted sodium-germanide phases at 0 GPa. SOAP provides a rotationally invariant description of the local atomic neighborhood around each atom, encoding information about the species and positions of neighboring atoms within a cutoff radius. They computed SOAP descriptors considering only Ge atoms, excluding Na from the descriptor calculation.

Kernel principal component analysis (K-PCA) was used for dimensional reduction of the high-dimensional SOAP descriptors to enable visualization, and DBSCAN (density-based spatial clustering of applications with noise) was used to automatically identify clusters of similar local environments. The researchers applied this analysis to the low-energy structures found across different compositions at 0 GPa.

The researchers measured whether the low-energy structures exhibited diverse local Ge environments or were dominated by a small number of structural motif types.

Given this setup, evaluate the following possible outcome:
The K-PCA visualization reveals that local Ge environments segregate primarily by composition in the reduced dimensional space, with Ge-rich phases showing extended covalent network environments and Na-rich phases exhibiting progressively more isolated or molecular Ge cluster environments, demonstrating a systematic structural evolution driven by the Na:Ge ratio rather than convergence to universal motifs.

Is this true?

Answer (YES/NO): NO